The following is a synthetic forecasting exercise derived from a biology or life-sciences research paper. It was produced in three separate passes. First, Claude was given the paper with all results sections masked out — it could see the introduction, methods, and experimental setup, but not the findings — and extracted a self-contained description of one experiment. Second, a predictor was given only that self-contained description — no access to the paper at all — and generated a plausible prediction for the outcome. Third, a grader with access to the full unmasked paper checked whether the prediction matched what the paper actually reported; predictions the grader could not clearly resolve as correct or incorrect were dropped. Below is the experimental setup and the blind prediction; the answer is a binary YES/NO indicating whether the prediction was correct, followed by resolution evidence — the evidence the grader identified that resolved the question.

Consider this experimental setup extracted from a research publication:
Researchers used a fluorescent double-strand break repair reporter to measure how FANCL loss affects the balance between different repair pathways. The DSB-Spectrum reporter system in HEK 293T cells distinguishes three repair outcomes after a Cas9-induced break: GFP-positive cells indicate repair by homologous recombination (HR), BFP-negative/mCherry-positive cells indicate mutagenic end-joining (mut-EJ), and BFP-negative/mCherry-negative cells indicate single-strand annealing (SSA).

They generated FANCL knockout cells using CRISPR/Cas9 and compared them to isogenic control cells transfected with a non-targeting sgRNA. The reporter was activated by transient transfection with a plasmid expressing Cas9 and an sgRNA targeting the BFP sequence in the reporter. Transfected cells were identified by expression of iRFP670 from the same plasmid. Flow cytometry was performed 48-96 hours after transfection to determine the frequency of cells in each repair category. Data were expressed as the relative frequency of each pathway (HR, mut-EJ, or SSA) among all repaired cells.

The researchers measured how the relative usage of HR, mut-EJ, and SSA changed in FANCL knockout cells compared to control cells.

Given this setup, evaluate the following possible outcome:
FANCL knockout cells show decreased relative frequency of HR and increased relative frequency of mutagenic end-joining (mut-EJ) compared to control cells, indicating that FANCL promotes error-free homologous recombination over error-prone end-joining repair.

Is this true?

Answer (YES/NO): NO